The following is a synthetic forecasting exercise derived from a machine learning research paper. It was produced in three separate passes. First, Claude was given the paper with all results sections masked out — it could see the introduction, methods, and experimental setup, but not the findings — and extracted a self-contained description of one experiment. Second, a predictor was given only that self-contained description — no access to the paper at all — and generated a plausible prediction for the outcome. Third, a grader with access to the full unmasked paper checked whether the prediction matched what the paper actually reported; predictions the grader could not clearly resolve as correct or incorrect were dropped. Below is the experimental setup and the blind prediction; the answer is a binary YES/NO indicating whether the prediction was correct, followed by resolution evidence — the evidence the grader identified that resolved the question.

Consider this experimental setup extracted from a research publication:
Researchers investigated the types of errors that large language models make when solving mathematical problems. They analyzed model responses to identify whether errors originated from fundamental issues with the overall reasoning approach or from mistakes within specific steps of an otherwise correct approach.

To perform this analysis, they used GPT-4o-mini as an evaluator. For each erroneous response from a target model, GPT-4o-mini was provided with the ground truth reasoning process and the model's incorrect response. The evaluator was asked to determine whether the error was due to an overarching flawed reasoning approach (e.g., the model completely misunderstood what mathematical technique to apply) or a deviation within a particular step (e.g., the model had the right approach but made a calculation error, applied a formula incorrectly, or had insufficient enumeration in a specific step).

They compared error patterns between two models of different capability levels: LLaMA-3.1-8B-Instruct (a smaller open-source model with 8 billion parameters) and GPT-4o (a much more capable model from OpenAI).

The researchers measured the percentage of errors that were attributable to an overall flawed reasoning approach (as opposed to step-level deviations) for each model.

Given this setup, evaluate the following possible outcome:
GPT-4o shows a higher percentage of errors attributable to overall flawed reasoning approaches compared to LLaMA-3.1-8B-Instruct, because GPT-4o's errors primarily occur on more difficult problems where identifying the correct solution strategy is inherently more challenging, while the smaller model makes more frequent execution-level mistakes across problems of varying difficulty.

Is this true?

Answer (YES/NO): NO